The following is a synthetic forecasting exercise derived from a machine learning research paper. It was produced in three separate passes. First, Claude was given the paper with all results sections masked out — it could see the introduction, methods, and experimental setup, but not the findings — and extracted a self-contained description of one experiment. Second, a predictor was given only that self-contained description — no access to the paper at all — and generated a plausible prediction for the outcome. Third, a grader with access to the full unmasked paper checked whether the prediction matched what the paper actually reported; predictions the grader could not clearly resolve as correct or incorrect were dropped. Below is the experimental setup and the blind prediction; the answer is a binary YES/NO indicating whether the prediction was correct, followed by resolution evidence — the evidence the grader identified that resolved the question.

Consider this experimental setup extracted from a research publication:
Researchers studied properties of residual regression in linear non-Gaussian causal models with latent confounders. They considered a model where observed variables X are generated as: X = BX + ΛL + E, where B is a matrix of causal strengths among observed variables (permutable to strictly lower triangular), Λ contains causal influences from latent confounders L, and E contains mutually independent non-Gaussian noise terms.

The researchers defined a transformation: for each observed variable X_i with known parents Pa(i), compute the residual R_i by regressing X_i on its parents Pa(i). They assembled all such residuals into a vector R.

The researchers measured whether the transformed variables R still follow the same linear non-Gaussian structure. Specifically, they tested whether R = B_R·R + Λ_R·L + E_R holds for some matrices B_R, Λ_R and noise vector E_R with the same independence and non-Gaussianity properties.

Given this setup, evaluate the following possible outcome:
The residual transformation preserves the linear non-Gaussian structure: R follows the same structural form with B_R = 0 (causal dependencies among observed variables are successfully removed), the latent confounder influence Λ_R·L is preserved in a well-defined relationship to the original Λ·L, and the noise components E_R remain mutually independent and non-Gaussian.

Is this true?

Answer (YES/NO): NO